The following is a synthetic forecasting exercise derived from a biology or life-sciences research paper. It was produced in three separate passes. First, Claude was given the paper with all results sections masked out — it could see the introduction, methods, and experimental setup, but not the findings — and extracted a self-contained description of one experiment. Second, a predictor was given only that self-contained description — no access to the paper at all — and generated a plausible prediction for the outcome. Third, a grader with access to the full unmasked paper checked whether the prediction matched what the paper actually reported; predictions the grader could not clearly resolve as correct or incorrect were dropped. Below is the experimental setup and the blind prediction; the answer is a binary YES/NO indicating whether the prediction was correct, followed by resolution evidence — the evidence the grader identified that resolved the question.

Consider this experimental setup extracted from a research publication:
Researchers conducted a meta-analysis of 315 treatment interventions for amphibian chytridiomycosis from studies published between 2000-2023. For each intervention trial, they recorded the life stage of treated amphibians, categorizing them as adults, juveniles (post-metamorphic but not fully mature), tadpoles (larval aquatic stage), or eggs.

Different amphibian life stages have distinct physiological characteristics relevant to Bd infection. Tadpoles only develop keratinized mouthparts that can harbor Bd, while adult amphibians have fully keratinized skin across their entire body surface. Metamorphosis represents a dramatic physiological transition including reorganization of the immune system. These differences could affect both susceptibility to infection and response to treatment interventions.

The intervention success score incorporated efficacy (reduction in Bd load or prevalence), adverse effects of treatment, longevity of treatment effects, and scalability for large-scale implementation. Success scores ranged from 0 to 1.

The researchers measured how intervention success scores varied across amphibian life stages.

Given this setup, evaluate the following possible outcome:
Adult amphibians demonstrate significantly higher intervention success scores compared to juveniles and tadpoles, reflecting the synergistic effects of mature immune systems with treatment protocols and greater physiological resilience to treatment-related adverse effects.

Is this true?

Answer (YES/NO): NO